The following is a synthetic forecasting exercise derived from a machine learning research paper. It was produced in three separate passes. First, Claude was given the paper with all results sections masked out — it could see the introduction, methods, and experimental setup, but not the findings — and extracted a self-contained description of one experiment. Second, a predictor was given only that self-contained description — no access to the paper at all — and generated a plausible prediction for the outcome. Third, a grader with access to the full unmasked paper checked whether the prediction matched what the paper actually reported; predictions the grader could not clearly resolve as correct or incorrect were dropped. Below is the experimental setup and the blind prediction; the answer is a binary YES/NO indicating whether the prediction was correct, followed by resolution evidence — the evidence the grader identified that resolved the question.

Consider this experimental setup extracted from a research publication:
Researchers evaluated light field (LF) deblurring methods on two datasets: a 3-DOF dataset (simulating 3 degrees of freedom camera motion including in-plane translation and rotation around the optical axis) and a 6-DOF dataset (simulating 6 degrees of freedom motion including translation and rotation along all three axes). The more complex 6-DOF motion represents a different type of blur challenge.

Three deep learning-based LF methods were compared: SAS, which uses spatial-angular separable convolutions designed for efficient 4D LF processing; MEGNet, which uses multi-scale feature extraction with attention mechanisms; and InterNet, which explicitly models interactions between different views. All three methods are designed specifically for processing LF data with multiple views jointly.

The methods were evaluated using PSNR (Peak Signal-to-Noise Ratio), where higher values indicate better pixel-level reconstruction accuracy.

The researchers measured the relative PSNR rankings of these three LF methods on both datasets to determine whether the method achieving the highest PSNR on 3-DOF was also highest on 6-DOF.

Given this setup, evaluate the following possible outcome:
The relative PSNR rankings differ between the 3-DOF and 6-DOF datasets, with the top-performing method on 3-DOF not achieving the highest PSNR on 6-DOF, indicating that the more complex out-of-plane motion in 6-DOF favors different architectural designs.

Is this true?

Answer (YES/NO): YES